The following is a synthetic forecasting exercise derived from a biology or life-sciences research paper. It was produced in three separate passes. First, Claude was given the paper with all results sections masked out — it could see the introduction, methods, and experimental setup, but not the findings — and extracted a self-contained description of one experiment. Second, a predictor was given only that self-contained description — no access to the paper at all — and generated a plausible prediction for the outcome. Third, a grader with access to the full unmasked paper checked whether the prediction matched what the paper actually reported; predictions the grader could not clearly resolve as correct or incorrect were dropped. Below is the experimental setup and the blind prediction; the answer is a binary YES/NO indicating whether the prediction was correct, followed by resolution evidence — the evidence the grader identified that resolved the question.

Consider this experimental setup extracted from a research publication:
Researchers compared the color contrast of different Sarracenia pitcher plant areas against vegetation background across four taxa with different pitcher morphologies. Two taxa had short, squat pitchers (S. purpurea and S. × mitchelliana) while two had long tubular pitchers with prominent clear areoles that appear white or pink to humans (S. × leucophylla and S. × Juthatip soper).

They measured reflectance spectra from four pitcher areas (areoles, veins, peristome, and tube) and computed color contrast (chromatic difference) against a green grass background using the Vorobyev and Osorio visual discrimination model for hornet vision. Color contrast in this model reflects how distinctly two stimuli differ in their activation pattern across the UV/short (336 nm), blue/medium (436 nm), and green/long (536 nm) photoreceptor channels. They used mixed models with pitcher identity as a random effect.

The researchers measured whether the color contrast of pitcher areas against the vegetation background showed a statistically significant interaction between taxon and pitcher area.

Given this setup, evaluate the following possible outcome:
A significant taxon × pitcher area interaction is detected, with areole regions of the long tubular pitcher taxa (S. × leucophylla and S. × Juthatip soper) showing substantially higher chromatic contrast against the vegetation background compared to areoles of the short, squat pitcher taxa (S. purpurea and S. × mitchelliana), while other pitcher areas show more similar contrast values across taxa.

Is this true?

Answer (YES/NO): YES